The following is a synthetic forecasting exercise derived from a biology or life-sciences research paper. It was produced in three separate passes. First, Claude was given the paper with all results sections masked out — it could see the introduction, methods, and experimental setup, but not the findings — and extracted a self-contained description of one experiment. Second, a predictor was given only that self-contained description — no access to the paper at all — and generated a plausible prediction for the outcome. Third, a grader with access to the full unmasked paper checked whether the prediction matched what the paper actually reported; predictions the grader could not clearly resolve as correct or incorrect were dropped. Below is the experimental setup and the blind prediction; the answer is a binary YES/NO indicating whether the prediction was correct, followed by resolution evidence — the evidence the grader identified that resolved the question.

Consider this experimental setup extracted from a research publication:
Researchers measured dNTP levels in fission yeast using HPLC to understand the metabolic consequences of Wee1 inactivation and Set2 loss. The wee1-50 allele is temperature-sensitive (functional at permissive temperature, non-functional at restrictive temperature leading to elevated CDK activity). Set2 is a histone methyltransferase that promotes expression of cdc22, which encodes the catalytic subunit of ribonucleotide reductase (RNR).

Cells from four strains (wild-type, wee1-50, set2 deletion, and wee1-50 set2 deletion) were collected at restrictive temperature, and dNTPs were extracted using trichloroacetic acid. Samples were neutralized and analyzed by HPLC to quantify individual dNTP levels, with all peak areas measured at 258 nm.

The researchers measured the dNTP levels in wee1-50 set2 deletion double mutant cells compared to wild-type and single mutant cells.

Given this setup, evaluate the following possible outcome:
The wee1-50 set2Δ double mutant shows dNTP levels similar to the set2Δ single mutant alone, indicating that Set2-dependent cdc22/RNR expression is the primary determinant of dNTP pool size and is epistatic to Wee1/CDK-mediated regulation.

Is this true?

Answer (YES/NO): NO